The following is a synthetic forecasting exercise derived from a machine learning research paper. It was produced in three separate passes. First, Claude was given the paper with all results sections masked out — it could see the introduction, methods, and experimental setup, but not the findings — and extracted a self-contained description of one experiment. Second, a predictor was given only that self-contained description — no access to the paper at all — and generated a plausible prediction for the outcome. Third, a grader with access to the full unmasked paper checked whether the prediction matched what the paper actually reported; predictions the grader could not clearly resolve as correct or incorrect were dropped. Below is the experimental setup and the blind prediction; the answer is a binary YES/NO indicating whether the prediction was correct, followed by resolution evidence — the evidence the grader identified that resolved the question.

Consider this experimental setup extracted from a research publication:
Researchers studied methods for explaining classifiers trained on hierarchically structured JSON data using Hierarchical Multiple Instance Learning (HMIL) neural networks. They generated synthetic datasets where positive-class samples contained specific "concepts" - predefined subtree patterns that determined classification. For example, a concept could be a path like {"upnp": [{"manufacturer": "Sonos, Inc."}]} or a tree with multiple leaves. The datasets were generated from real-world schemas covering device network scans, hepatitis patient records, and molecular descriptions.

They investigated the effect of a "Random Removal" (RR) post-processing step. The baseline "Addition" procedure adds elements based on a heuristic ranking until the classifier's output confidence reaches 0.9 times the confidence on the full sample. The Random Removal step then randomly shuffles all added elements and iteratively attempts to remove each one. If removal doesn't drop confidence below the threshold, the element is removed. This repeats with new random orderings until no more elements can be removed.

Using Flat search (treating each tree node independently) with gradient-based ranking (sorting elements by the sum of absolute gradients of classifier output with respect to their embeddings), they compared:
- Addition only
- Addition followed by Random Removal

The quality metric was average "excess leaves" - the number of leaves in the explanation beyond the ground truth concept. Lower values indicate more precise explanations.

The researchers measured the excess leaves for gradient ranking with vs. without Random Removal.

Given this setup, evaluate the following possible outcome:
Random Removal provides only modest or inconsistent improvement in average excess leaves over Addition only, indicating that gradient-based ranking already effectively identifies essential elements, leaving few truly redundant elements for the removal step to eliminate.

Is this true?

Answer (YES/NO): NO